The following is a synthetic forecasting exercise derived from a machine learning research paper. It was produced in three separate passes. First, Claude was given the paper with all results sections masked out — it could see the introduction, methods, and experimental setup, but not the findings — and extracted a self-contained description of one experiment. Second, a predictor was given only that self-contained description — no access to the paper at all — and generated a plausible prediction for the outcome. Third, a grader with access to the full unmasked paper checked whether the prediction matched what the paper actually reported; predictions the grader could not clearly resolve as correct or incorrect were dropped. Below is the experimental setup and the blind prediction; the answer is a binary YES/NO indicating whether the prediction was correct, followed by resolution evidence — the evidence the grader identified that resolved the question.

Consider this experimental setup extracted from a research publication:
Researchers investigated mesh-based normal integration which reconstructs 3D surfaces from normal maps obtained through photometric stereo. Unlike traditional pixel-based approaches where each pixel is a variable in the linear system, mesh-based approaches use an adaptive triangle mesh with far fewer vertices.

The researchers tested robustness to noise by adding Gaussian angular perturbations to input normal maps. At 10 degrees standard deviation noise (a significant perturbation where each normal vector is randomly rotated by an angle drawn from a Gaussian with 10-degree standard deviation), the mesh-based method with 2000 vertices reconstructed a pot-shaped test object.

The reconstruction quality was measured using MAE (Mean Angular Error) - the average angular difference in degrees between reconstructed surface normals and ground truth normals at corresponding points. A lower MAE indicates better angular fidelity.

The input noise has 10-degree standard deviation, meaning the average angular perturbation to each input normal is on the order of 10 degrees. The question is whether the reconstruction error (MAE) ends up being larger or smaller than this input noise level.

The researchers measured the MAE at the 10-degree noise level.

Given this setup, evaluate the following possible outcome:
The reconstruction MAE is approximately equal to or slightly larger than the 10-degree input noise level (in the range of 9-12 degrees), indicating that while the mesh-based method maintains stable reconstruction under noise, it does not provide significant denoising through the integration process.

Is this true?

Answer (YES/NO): YES